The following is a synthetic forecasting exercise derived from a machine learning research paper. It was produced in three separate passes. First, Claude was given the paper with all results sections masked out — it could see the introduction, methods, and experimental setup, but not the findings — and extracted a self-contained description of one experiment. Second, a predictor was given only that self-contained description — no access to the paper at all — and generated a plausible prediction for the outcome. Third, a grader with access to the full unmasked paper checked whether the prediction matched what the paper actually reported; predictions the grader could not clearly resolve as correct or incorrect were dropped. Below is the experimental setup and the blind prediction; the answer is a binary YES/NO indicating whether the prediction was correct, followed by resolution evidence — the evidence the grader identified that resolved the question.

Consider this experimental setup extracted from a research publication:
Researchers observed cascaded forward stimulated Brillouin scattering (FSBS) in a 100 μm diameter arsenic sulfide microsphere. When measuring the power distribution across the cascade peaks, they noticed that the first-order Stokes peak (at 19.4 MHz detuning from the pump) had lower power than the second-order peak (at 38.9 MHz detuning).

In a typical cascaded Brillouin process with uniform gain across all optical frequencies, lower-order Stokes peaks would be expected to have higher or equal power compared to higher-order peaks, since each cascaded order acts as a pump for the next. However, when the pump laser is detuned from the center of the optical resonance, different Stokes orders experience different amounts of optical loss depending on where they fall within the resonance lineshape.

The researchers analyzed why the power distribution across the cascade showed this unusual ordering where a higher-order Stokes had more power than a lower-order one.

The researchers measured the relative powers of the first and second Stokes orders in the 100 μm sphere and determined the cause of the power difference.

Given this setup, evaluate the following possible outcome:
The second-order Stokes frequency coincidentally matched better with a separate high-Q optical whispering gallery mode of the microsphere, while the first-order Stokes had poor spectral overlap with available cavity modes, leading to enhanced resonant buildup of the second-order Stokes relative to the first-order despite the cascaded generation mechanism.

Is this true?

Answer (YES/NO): NO